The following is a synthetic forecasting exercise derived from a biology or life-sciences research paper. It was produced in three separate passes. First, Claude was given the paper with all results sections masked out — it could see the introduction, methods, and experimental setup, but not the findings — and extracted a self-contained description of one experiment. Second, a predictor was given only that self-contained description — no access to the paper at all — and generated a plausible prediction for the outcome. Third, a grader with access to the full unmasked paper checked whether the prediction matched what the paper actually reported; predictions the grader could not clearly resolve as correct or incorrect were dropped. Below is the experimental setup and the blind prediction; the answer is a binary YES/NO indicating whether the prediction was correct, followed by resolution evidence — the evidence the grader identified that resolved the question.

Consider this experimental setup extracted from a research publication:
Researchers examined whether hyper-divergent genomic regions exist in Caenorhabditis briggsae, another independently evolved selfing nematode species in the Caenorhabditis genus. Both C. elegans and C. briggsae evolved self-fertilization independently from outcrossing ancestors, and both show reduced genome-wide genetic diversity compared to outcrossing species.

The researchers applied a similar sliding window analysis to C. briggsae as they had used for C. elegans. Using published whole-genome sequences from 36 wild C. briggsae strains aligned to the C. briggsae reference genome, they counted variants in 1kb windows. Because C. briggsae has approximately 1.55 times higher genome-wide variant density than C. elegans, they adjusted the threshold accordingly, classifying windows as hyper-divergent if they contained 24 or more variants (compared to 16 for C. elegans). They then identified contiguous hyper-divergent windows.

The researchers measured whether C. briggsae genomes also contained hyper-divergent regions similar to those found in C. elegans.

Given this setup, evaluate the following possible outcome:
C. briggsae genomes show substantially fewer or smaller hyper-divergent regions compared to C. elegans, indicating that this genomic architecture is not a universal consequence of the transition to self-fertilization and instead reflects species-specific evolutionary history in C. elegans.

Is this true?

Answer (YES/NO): NO